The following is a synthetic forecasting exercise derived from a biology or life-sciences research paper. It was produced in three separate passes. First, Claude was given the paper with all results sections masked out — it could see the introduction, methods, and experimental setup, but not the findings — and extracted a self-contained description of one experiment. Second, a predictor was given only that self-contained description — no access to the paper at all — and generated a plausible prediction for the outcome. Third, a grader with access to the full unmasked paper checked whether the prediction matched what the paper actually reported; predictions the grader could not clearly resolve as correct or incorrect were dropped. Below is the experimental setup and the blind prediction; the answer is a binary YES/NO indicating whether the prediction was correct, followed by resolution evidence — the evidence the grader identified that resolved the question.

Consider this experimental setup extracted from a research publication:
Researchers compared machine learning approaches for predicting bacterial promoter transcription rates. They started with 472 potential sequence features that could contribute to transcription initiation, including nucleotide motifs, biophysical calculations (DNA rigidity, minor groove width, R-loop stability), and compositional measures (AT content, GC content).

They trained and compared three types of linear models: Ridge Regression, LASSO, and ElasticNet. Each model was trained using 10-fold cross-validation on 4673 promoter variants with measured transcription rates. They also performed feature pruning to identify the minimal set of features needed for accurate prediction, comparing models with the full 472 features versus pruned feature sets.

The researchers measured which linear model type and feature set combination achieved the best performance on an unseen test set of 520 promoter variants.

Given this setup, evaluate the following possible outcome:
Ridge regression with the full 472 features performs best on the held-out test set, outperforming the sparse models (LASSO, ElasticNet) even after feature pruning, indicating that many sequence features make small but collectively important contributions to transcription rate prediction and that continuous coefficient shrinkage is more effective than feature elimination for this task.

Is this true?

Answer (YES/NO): NO